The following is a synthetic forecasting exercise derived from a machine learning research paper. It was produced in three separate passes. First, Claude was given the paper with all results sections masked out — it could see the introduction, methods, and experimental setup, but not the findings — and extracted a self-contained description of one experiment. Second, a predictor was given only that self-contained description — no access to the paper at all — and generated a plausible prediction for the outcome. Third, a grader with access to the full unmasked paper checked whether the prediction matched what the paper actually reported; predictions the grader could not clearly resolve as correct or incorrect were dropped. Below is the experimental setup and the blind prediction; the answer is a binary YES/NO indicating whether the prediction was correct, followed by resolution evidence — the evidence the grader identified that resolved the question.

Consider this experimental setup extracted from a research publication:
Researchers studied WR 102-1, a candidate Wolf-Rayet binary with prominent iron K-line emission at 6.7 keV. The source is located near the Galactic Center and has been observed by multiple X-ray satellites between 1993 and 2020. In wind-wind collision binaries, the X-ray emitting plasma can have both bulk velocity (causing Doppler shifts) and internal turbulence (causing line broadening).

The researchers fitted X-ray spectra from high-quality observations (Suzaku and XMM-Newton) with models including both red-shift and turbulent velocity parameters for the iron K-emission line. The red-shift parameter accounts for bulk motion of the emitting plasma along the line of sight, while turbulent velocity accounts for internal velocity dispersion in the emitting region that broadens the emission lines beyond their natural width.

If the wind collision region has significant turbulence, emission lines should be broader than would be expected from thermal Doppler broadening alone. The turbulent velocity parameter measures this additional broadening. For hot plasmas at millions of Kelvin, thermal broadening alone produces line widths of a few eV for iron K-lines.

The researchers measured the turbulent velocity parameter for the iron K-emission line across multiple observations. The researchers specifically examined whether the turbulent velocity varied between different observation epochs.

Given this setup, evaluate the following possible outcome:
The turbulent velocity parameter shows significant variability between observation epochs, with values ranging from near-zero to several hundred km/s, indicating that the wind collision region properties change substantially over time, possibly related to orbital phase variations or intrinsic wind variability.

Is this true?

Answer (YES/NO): NO